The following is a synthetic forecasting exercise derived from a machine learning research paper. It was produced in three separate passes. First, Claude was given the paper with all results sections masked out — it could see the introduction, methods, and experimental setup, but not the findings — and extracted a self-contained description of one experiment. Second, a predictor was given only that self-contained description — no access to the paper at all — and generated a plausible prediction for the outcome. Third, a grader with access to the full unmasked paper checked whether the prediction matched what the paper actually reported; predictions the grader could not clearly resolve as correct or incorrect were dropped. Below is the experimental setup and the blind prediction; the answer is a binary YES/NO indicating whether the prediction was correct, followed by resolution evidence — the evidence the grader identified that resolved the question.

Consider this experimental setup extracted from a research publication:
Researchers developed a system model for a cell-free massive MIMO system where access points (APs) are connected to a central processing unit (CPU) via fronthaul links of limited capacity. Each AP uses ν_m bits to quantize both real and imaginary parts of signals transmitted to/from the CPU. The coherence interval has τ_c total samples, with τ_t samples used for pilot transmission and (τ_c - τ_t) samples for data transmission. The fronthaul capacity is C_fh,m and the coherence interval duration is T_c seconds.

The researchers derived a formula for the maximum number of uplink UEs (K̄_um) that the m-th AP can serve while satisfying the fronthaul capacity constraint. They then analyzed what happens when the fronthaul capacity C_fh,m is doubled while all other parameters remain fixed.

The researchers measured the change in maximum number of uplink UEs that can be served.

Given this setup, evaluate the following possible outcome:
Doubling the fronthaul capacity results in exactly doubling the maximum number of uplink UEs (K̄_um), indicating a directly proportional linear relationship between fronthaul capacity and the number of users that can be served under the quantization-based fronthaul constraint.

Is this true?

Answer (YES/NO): NO